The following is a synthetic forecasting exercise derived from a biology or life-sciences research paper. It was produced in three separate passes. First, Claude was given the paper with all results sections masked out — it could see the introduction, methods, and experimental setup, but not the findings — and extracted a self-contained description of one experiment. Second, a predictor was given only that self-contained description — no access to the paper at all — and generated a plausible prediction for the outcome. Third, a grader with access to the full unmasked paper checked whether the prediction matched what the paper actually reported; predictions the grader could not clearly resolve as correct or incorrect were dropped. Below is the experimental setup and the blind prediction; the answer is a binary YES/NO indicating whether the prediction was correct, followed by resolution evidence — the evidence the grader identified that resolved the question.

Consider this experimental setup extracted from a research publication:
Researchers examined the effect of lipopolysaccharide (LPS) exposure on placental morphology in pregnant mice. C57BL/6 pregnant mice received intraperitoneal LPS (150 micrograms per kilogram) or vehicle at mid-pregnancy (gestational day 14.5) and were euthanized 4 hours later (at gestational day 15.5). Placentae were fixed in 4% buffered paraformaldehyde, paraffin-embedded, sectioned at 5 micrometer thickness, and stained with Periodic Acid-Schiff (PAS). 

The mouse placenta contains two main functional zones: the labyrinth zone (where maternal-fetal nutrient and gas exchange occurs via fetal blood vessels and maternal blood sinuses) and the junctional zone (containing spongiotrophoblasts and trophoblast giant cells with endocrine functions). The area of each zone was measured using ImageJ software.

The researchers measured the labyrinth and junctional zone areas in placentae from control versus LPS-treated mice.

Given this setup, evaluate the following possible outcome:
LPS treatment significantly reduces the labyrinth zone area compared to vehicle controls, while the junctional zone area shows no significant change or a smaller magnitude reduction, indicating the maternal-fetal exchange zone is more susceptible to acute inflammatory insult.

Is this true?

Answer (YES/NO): NO